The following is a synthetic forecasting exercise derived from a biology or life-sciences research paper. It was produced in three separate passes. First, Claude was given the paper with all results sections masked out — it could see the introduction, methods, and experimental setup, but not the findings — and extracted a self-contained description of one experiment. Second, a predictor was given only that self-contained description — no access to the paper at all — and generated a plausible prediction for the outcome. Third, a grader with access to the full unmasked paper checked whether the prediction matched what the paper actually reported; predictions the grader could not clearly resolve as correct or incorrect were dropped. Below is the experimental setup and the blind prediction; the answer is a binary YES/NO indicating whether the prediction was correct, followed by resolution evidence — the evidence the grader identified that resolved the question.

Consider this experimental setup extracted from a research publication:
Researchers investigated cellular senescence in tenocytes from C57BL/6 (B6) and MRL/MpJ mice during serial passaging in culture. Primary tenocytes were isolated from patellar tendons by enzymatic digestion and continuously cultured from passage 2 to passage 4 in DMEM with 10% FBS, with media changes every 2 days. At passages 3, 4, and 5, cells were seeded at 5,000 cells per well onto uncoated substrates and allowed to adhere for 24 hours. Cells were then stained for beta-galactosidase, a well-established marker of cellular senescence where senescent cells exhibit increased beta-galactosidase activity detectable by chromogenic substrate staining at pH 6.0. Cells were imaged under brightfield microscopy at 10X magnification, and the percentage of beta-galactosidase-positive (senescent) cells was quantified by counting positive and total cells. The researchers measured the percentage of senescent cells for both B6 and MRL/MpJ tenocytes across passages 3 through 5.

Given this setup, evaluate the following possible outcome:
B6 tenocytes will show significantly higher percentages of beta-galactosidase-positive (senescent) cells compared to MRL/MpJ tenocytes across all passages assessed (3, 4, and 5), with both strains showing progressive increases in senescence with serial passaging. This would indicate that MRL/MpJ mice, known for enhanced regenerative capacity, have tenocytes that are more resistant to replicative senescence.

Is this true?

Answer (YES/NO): NO